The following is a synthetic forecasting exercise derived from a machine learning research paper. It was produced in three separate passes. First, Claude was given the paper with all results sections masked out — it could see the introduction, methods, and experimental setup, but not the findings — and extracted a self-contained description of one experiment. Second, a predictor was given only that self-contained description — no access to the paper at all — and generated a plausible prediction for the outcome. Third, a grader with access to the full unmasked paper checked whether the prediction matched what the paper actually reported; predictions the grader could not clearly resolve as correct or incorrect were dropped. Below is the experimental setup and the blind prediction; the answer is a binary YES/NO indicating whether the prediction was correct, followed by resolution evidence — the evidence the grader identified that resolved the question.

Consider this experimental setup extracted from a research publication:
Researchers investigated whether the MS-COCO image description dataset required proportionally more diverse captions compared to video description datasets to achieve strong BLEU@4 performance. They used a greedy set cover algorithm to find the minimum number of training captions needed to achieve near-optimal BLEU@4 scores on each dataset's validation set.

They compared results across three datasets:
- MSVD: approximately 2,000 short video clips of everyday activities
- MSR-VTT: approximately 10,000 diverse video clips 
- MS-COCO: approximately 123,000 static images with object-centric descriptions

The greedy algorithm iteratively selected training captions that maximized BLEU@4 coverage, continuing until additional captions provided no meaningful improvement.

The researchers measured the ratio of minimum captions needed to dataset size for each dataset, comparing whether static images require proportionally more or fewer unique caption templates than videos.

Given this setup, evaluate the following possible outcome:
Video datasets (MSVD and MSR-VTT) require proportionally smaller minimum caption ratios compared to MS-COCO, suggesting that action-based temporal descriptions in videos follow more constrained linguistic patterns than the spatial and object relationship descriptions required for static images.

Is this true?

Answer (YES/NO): NO